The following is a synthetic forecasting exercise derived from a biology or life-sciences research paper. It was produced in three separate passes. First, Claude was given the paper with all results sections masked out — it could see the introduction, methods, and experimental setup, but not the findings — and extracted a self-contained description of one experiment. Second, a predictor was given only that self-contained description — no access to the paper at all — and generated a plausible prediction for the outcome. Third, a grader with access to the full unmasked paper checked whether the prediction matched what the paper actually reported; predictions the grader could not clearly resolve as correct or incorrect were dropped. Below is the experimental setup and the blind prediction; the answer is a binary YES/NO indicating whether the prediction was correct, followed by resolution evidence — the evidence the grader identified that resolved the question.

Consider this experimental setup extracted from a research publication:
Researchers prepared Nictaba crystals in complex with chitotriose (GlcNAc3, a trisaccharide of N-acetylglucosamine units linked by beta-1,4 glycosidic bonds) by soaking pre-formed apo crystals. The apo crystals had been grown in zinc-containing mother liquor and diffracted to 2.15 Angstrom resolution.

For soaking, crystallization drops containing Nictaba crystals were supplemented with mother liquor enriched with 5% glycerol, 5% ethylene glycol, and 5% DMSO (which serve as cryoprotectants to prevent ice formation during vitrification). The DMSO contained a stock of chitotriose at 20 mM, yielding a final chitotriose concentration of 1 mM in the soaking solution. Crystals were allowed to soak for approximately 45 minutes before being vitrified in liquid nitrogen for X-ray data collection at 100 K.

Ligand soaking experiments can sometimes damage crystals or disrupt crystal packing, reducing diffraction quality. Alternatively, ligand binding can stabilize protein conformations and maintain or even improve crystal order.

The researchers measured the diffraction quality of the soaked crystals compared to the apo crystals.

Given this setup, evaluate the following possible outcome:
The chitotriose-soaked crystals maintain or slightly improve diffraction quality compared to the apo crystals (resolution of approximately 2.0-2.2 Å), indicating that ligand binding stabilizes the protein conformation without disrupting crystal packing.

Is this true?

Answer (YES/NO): YES